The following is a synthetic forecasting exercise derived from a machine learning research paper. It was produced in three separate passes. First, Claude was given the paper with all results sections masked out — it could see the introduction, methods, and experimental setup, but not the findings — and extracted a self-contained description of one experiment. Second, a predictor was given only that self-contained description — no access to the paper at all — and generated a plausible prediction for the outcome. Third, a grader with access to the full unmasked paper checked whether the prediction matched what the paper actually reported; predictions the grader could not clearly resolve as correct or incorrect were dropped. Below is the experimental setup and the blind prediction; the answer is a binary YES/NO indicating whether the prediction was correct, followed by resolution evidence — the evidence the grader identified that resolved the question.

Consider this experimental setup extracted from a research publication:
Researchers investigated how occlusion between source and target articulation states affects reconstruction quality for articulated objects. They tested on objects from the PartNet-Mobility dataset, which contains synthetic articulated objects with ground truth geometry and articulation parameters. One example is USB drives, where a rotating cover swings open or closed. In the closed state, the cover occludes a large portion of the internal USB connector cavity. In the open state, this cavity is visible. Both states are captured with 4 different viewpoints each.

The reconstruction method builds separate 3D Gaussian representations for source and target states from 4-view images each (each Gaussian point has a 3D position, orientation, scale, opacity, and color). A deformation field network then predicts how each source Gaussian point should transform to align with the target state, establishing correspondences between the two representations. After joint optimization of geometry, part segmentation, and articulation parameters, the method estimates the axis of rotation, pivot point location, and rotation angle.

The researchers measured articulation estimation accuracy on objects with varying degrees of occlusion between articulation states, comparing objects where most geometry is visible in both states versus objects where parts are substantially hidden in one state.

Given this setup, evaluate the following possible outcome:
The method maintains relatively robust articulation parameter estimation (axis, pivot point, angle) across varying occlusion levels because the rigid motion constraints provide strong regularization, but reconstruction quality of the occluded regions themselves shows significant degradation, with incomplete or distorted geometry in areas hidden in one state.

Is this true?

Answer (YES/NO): NO